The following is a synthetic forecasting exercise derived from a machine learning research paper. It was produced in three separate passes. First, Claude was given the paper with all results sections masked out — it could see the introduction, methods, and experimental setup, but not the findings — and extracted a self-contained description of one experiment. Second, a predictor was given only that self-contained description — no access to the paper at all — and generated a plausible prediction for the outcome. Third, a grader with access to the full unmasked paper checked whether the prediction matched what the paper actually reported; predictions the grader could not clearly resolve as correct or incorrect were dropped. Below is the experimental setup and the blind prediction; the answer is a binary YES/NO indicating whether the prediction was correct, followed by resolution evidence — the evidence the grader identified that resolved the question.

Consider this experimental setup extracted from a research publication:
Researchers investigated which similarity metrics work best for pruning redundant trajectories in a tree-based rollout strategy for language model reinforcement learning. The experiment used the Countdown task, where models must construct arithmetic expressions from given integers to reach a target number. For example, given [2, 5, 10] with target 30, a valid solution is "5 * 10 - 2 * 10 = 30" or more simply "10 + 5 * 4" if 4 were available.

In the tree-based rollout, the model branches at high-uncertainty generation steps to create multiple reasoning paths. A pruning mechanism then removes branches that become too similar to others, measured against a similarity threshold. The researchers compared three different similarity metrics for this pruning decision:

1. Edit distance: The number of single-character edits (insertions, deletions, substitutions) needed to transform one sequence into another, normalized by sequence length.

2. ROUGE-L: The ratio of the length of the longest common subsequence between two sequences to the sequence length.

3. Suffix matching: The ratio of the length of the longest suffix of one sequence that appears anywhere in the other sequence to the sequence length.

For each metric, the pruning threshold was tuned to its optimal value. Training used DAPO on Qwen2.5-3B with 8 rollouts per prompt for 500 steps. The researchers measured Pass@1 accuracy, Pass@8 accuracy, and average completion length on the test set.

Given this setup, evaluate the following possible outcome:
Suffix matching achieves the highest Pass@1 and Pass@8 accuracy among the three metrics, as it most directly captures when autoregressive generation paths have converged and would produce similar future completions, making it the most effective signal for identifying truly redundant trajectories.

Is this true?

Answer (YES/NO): YES